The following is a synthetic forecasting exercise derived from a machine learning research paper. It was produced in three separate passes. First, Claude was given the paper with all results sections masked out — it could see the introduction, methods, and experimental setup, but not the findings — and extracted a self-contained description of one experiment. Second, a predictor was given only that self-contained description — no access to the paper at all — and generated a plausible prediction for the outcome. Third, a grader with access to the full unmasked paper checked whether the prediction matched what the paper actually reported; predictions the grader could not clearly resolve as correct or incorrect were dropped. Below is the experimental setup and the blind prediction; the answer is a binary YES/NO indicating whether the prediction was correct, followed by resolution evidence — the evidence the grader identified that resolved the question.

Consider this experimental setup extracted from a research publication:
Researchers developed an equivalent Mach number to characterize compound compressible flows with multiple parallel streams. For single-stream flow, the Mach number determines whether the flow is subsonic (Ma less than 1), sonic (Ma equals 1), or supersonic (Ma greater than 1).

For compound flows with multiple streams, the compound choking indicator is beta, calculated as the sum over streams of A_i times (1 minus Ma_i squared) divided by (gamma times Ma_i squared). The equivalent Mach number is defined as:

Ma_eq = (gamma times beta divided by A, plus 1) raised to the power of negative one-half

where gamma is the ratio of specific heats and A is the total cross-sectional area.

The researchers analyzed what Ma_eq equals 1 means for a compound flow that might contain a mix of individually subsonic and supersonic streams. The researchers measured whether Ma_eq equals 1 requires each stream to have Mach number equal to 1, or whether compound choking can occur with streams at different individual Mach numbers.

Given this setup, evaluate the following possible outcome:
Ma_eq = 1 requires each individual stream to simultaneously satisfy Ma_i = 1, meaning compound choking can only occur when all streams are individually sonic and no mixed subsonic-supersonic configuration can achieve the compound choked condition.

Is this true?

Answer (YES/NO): NO